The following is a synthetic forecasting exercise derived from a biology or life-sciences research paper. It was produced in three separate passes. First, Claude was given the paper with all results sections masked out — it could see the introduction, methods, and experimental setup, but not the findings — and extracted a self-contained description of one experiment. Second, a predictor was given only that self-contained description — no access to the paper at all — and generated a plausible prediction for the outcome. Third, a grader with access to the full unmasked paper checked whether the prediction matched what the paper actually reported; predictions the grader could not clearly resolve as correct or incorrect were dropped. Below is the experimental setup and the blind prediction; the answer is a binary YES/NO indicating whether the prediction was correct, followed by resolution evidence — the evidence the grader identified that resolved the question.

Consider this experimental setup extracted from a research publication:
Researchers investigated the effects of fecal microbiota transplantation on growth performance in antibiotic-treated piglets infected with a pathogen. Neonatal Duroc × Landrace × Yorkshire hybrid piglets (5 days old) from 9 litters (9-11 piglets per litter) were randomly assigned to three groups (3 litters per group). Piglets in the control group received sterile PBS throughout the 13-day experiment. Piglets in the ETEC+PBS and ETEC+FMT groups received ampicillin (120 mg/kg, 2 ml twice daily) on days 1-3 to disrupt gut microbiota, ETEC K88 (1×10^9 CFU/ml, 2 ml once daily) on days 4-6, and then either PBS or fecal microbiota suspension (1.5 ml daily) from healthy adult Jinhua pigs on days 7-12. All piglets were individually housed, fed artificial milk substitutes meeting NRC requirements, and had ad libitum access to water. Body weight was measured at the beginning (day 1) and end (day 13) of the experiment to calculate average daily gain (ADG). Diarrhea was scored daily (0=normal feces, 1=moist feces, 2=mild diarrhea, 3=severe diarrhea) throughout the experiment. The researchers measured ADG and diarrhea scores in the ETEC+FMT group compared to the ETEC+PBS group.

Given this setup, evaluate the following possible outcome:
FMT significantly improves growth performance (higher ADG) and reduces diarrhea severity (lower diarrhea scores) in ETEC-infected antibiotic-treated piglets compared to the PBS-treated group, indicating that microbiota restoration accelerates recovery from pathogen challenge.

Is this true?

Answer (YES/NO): YES